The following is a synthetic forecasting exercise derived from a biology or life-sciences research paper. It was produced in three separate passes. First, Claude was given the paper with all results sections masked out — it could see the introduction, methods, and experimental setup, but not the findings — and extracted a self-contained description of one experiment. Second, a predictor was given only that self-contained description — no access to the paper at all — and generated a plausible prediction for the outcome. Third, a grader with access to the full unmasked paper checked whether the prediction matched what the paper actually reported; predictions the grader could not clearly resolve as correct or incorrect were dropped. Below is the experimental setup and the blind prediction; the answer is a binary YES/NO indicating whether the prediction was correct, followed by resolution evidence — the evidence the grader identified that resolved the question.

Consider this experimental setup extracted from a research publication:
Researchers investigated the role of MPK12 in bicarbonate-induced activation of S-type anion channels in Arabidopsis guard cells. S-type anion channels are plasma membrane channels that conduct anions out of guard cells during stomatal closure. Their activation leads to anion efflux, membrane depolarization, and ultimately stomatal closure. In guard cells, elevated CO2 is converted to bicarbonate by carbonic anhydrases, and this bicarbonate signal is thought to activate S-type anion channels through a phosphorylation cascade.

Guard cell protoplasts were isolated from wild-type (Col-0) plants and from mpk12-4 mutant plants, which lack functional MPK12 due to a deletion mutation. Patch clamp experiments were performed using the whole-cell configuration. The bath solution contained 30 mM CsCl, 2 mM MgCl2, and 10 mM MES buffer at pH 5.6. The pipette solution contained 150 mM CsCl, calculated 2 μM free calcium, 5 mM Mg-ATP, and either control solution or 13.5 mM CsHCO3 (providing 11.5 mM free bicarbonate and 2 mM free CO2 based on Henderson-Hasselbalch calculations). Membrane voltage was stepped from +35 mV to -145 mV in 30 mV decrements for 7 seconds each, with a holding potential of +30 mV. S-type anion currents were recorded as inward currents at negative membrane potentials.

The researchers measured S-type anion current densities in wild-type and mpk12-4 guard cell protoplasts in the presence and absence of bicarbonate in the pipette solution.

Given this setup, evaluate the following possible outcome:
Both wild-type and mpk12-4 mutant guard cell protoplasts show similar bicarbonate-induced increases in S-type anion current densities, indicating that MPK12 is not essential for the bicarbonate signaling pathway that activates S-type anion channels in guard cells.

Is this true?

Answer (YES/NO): NO